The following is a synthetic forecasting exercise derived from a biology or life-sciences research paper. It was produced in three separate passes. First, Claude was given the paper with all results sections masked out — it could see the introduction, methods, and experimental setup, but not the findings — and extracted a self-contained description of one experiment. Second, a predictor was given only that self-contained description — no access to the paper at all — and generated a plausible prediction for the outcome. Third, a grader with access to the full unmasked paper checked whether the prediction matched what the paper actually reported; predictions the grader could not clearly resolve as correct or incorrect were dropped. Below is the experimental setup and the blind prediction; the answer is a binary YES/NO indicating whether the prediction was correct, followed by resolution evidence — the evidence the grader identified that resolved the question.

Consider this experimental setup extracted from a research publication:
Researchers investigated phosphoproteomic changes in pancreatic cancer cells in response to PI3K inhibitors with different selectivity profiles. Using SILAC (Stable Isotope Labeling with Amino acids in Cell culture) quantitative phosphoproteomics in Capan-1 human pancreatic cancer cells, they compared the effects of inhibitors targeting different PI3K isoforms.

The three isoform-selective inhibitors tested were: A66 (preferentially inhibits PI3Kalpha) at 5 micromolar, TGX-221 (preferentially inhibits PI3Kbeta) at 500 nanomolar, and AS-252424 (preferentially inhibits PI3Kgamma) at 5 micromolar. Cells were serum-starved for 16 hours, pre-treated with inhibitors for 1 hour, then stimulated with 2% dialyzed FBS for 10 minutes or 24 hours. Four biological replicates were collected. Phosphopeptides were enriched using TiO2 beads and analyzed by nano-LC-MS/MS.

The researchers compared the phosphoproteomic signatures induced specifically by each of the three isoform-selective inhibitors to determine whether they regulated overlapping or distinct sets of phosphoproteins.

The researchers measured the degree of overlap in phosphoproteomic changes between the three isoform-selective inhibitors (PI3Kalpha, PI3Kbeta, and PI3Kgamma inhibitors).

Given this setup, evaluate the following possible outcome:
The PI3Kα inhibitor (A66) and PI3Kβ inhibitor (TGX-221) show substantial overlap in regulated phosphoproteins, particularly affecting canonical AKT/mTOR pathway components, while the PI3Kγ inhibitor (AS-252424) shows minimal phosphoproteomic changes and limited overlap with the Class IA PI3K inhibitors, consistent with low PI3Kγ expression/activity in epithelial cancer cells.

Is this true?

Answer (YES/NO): NO